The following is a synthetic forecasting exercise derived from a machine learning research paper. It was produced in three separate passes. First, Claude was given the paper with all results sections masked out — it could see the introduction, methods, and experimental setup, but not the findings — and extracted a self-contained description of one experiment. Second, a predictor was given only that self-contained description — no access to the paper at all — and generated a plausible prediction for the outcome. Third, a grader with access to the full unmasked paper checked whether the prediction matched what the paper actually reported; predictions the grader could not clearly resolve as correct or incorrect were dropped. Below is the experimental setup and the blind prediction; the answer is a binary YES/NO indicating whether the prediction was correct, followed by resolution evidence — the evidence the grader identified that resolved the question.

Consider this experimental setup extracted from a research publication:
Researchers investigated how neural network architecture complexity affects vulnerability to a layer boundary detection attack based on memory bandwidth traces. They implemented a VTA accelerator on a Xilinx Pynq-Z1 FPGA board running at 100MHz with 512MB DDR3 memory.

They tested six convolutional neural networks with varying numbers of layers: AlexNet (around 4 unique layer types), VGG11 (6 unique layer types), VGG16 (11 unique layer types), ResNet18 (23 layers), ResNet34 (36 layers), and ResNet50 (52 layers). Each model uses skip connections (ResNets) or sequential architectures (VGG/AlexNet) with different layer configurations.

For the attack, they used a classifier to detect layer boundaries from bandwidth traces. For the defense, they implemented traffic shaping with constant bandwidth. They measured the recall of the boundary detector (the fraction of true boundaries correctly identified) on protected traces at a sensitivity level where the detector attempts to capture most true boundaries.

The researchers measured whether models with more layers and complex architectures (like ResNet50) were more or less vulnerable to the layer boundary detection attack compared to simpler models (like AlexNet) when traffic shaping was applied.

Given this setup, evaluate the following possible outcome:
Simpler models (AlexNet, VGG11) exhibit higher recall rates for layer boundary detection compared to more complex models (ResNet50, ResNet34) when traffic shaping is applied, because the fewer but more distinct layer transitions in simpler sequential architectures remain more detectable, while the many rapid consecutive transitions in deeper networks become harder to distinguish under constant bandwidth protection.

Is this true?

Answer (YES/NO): YES